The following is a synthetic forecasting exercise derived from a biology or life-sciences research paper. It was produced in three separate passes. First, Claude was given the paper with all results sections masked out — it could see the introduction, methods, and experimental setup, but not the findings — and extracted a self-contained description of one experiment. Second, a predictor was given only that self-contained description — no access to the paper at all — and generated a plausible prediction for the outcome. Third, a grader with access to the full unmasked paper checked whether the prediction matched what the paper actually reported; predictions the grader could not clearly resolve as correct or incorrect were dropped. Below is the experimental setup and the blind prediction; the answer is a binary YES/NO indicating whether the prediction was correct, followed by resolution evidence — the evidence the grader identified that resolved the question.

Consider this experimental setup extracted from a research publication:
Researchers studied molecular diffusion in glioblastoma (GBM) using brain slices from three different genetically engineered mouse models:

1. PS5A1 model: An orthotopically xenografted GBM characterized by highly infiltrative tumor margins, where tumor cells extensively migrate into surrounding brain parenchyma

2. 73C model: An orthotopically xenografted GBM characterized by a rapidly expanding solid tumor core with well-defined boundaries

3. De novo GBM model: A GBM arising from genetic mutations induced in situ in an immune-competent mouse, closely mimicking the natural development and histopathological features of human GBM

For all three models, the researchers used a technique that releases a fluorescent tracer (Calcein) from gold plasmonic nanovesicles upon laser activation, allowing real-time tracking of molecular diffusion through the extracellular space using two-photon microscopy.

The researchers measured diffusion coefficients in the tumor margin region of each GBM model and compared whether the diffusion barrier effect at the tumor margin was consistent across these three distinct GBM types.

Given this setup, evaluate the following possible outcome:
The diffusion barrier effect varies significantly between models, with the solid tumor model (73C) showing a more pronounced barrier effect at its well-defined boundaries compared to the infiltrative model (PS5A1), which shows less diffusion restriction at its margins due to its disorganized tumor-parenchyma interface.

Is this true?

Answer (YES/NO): NO